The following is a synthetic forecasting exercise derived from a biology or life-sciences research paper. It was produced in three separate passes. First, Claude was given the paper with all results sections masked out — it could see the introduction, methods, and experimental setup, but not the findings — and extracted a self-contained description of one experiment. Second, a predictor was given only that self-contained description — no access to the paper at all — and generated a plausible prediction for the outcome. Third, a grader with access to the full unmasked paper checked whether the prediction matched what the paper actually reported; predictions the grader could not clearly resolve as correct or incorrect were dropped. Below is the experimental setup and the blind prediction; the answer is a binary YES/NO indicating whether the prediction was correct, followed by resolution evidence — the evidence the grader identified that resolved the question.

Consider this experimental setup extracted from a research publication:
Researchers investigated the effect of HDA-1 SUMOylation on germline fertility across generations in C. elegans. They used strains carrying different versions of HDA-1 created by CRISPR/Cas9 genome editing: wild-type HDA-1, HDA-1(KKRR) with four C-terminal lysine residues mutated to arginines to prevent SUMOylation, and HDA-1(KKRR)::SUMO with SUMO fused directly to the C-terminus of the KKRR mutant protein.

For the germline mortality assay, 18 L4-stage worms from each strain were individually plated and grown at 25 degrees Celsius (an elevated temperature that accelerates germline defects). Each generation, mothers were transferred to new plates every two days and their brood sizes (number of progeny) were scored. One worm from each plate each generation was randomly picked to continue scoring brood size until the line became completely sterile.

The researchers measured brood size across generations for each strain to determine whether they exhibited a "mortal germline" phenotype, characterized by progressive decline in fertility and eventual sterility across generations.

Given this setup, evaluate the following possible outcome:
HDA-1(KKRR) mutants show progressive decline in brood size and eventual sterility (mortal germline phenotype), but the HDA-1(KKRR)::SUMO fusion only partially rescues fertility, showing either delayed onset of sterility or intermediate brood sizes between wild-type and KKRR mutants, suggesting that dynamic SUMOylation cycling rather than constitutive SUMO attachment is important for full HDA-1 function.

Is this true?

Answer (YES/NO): YES